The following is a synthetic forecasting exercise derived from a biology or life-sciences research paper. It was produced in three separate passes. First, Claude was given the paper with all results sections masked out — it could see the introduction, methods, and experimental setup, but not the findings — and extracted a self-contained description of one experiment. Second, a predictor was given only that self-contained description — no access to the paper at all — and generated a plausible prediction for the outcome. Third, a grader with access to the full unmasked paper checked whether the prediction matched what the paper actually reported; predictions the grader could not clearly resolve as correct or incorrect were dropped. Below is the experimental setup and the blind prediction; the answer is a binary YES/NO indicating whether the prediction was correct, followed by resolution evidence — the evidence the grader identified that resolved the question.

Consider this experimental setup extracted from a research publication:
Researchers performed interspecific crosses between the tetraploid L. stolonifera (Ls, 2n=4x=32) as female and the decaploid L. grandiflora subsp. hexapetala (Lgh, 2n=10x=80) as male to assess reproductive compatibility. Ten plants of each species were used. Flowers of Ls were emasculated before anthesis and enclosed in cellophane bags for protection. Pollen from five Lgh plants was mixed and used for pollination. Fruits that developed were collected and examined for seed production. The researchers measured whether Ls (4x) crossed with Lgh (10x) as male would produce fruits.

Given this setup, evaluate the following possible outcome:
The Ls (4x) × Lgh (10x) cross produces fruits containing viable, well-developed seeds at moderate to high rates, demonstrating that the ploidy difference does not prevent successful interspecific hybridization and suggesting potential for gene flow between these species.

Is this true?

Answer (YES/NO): NO